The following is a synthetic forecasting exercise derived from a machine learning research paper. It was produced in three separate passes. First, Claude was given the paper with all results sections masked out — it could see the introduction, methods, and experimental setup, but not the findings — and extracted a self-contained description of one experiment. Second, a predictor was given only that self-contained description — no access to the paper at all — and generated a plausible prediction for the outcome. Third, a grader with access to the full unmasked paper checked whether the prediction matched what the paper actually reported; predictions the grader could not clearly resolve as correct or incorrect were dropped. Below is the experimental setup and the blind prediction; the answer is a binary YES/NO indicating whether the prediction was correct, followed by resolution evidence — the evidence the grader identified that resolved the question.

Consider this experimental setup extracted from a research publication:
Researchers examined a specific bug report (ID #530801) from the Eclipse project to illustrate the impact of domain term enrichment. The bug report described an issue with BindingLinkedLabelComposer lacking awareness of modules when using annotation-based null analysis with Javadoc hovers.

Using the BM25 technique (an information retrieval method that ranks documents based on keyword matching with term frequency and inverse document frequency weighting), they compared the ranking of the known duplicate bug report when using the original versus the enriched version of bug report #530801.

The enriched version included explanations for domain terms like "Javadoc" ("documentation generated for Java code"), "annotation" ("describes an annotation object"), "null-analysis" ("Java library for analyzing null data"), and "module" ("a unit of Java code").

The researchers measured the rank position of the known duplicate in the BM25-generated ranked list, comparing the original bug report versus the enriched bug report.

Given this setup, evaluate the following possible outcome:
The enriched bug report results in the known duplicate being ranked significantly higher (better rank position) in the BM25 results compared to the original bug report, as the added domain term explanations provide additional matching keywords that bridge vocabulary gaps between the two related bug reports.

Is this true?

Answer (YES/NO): YES